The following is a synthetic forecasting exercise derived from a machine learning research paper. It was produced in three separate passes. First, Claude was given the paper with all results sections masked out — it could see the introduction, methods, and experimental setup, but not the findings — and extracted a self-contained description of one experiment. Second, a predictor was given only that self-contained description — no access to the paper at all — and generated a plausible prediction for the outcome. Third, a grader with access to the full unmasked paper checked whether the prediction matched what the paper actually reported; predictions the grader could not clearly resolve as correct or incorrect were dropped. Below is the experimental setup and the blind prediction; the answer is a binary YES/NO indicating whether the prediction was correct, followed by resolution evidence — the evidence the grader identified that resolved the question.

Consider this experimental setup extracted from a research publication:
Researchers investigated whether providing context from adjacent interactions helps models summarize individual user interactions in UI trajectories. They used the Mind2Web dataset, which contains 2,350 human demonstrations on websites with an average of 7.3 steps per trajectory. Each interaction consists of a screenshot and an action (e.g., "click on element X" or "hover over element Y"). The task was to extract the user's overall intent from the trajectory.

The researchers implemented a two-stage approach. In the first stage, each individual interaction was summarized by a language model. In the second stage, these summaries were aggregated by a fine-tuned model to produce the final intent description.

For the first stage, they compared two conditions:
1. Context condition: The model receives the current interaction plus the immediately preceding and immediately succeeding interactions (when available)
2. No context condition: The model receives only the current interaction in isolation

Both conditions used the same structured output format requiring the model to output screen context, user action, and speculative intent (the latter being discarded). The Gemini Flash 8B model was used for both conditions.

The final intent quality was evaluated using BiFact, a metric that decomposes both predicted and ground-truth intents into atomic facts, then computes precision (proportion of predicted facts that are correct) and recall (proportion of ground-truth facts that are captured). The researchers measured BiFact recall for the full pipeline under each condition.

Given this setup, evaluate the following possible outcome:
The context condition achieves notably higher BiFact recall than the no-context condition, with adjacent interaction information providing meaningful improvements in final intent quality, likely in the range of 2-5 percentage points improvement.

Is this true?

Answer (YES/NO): YES